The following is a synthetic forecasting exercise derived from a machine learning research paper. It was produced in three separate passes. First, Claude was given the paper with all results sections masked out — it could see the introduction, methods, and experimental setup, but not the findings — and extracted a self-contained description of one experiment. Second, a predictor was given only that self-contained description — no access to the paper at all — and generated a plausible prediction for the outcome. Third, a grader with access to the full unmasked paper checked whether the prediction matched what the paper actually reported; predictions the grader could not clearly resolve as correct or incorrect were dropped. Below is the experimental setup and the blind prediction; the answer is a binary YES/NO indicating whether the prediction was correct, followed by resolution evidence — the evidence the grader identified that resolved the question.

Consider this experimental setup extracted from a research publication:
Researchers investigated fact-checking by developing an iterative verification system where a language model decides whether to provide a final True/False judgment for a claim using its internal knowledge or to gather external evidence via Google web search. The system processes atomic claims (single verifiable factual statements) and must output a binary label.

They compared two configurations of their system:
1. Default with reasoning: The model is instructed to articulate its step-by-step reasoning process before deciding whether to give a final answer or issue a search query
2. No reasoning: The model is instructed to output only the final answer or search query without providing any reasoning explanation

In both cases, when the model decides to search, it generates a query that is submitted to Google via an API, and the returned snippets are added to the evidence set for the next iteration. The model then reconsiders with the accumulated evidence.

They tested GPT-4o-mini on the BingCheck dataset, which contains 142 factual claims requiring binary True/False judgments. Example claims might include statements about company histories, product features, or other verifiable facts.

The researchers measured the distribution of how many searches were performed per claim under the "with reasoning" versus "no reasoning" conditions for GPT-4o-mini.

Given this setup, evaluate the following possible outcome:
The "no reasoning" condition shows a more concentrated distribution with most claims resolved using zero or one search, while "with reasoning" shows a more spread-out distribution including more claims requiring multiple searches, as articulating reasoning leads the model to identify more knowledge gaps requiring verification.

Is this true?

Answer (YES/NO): NO